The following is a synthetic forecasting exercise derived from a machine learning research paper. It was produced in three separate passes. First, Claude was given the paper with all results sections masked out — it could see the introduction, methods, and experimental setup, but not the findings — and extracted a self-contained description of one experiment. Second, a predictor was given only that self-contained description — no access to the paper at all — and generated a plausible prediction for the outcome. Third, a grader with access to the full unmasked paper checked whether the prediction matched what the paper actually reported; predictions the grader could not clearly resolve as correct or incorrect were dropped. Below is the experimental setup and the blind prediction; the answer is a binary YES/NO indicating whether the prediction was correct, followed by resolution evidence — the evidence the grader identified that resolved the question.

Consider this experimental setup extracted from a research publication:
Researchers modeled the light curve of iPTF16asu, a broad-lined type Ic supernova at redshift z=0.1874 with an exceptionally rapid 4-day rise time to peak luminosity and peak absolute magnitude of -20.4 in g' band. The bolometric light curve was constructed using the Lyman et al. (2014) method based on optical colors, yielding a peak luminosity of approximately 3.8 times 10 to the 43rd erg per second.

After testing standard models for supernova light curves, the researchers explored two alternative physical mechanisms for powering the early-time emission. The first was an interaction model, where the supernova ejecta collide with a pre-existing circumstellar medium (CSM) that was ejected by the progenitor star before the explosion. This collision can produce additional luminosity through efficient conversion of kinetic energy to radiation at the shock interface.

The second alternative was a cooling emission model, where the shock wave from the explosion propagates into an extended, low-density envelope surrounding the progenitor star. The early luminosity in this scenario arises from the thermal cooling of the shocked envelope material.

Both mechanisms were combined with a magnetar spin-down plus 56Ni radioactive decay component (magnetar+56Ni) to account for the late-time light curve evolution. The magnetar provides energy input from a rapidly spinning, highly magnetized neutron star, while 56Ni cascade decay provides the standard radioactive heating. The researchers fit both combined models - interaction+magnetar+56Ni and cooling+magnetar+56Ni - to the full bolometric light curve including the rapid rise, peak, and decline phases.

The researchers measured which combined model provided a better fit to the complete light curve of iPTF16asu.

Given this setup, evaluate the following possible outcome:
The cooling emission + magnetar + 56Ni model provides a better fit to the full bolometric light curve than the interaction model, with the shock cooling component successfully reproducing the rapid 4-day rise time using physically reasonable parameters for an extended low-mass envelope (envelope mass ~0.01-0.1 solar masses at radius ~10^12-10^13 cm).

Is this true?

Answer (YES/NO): NO